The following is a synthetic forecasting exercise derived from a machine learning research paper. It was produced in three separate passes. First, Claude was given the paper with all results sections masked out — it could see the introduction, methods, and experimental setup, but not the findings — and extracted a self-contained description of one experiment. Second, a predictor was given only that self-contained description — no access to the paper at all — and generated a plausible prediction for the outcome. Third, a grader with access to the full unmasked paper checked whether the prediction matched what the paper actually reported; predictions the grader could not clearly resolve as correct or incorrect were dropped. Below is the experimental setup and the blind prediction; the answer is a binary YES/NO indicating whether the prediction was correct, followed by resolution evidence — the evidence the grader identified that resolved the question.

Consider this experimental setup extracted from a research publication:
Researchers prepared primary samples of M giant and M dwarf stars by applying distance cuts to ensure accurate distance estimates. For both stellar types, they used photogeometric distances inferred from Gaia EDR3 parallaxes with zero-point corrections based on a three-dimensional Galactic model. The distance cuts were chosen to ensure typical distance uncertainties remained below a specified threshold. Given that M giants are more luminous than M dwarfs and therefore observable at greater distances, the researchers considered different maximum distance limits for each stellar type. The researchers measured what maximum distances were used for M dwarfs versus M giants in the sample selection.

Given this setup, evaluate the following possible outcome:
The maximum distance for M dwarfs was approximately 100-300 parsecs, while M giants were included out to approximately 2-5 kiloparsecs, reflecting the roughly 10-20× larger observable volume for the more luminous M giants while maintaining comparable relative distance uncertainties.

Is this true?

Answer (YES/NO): NO